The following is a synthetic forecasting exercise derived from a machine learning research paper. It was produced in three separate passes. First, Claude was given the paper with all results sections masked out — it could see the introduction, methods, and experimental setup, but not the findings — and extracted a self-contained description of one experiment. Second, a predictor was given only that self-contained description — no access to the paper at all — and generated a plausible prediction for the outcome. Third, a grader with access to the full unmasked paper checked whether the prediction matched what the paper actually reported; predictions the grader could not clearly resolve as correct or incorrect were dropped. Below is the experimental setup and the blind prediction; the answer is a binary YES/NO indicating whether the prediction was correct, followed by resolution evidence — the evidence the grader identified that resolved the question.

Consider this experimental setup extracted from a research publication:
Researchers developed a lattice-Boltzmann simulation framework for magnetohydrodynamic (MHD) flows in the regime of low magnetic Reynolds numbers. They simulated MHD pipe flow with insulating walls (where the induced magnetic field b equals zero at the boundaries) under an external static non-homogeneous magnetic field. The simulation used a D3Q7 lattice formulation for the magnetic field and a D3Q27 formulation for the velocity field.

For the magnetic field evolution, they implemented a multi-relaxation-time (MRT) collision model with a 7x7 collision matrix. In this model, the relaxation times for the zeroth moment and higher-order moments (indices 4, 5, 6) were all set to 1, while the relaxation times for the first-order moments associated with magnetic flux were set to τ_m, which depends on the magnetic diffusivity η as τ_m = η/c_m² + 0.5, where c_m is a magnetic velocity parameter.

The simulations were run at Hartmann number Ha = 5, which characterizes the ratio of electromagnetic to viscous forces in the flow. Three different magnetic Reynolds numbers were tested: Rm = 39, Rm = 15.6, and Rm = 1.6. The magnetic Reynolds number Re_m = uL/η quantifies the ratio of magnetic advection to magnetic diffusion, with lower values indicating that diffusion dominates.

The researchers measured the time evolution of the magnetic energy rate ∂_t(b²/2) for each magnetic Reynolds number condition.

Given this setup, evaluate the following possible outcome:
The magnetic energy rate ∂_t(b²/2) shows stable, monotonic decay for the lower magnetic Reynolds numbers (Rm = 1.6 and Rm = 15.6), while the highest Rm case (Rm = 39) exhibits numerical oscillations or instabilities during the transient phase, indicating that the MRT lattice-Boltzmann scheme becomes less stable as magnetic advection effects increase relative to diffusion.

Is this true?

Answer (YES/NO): NO